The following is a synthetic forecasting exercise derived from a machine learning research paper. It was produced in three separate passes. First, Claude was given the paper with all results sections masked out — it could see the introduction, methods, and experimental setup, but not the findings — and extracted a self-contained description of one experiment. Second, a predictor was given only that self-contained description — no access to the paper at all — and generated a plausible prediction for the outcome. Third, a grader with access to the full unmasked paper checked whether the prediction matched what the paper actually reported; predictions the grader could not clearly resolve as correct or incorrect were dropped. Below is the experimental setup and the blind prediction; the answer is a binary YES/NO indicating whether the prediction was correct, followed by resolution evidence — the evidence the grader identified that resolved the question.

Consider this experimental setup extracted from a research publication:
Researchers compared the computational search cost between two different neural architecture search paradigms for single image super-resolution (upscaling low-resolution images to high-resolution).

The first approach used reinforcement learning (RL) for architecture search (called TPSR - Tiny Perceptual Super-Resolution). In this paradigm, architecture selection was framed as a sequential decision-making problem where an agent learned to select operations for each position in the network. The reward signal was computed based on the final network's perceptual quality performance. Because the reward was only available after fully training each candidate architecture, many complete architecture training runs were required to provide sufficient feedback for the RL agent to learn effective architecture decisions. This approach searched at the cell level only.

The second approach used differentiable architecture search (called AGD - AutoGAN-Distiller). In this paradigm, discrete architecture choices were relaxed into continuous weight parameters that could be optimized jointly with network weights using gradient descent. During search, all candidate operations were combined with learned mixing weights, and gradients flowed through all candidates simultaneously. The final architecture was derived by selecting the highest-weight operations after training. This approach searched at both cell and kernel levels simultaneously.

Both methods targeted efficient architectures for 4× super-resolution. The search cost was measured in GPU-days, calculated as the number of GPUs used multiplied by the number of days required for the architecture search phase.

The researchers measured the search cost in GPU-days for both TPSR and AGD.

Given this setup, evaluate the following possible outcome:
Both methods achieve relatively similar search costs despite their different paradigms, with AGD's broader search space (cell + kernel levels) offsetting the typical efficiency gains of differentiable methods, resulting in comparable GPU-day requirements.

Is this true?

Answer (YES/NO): NO